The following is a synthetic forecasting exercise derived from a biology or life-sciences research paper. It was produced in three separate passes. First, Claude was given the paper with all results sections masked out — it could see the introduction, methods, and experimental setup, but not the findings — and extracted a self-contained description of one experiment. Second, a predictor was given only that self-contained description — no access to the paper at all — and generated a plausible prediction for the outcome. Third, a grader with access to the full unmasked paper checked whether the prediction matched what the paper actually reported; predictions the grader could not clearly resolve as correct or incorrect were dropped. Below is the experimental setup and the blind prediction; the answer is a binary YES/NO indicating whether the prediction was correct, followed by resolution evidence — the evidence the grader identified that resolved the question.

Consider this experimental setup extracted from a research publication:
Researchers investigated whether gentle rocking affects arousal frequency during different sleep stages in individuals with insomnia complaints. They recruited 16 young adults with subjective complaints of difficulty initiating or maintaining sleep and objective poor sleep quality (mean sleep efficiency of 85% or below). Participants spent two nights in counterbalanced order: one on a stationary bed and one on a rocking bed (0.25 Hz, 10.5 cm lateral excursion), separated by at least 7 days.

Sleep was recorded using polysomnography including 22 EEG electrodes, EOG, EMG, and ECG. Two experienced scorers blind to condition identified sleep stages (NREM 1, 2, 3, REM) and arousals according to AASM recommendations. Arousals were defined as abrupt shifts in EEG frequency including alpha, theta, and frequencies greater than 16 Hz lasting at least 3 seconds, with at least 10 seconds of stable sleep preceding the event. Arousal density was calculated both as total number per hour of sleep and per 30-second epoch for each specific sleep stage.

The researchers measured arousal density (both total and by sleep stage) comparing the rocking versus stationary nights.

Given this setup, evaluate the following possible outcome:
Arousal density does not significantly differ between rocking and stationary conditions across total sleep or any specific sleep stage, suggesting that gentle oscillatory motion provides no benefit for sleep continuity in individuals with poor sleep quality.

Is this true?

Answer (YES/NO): NO